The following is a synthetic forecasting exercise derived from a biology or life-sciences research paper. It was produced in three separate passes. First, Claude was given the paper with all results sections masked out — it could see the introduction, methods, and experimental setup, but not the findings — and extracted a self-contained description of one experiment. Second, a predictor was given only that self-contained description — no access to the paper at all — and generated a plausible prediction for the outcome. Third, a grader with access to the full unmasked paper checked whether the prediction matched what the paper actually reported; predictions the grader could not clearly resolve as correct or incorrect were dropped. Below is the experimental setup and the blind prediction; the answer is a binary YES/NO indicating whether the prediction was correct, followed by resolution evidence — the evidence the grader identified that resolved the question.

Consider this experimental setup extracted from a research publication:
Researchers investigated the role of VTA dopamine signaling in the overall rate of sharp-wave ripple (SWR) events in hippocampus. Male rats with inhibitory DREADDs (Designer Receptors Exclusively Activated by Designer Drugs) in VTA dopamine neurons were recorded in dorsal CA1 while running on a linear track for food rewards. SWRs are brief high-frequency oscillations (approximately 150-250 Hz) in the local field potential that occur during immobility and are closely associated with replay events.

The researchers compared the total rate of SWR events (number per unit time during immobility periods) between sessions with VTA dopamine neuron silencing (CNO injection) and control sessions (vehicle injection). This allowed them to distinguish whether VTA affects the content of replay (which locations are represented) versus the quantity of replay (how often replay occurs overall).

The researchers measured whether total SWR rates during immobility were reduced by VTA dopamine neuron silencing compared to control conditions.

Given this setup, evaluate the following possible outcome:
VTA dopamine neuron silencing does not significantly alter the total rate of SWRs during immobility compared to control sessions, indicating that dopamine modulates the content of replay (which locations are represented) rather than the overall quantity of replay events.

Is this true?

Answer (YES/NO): NO